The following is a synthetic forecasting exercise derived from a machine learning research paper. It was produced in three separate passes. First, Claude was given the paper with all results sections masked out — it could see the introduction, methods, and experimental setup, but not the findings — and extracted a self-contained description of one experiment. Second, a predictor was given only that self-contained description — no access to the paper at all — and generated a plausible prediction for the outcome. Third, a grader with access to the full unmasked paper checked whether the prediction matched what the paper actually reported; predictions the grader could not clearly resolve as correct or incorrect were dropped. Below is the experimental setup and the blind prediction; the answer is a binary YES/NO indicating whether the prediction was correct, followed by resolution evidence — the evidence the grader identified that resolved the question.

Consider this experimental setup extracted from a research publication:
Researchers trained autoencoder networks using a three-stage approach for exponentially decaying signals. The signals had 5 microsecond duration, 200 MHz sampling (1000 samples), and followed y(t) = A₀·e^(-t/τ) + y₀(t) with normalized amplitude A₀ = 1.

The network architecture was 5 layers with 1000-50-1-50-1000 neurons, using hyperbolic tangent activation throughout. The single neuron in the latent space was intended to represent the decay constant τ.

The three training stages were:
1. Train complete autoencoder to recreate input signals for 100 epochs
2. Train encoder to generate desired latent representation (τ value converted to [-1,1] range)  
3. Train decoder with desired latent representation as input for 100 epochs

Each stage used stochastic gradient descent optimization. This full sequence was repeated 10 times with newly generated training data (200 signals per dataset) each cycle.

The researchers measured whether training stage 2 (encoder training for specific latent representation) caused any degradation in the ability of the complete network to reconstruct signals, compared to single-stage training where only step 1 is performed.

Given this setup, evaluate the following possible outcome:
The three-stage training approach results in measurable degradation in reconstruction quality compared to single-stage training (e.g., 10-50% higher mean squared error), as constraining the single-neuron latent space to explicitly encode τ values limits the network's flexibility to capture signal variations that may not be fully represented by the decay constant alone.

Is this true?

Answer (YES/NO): NO